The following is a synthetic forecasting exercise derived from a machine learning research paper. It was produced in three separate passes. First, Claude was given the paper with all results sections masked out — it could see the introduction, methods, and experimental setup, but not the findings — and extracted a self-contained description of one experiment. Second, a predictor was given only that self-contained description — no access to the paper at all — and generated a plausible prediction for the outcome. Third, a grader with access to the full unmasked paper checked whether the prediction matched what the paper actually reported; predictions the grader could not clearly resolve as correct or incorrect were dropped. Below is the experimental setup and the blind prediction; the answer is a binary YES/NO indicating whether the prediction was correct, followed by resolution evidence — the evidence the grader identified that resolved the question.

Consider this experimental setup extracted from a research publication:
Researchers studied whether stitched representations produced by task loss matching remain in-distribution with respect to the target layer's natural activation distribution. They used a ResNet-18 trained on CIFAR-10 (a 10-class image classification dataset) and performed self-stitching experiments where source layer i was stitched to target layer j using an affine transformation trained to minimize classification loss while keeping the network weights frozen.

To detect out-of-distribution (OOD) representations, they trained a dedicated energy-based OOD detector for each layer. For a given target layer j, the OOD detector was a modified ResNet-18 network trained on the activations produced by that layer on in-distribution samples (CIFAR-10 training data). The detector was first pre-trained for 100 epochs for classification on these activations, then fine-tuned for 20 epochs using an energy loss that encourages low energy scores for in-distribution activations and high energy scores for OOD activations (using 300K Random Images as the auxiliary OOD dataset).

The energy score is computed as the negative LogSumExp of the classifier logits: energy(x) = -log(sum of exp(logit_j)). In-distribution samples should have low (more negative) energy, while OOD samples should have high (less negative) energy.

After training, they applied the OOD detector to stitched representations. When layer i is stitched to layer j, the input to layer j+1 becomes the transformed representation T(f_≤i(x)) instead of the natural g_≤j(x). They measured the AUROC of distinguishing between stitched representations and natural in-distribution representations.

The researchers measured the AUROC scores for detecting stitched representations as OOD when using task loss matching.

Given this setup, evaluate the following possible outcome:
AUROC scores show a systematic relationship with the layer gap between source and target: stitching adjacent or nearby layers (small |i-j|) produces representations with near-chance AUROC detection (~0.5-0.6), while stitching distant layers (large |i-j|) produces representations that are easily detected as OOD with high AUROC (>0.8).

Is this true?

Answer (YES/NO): NO